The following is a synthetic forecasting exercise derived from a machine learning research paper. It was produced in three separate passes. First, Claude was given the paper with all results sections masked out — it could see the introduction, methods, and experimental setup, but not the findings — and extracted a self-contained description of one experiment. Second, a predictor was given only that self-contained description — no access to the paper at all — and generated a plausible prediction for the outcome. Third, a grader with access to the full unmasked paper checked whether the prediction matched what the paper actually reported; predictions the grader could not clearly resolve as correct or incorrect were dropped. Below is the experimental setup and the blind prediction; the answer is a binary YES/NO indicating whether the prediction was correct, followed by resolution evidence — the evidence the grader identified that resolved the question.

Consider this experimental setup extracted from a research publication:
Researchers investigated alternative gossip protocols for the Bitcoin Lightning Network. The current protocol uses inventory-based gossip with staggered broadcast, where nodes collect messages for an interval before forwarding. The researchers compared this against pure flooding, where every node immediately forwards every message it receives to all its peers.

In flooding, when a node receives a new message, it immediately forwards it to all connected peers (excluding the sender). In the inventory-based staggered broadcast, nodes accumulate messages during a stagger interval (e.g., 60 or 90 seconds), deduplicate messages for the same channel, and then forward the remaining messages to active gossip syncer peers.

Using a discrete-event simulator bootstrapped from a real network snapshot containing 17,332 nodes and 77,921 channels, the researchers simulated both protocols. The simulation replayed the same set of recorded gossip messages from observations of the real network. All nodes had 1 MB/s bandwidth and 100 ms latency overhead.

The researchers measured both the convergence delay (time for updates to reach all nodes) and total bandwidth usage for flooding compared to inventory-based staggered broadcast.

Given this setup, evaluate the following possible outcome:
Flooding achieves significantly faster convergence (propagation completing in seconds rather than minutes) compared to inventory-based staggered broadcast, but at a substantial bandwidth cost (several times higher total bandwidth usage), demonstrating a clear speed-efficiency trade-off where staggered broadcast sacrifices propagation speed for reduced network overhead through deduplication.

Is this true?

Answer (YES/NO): NO